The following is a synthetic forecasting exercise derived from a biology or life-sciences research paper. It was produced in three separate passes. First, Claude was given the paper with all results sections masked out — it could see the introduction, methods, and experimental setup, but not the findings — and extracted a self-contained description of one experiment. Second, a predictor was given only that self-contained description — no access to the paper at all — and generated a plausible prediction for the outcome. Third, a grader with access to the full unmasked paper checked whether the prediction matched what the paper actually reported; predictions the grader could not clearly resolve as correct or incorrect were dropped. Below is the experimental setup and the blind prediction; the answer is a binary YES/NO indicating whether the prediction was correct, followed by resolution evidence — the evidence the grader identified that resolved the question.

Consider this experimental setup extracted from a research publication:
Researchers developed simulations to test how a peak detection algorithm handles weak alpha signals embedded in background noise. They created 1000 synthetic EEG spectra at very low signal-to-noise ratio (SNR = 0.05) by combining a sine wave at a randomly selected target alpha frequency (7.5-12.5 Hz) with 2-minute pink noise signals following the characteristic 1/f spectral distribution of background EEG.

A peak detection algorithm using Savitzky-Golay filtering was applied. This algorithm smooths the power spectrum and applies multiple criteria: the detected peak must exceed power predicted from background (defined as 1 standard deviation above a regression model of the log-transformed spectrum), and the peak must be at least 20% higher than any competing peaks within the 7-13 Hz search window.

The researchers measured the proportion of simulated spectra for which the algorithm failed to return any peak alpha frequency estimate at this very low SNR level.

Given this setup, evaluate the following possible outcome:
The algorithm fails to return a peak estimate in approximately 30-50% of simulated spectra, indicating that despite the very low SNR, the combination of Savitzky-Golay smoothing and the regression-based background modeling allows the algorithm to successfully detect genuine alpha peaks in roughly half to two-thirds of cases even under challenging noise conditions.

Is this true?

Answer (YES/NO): YES